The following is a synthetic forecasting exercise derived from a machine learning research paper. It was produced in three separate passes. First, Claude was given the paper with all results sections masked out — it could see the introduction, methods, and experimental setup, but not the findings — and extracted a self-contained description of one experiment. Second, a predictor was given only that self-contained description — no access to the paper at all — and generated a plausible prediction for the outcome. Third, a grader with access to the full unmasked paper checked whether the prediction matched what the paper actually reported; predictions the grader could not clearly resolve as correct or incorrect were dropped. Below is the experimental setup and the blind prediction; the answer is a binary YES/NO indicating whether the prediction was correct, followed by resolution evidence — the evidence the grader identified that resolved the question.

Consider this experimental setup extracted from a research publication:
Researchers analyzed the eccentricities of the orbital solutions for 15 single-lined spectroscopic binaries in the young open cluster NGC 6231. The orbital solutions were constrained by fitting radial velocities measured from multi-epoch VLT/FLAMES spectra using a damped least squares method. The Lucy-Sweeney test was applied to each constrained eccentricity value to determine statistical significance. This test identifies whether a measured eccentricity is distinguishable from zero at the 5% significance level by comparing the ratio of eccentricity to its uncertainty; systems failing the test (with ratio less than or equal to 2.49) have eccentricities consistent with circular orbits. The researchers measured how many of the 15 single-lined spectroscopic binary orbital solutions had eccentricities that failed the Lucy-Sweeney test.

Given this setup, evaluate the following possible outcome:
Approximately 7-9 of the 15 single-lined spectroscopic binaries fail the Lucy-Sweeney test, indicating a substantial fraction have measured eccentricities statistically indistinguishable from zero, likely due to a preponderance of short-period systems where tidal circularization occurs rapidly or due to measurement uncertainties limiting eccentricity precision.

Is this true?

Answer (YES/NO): NO